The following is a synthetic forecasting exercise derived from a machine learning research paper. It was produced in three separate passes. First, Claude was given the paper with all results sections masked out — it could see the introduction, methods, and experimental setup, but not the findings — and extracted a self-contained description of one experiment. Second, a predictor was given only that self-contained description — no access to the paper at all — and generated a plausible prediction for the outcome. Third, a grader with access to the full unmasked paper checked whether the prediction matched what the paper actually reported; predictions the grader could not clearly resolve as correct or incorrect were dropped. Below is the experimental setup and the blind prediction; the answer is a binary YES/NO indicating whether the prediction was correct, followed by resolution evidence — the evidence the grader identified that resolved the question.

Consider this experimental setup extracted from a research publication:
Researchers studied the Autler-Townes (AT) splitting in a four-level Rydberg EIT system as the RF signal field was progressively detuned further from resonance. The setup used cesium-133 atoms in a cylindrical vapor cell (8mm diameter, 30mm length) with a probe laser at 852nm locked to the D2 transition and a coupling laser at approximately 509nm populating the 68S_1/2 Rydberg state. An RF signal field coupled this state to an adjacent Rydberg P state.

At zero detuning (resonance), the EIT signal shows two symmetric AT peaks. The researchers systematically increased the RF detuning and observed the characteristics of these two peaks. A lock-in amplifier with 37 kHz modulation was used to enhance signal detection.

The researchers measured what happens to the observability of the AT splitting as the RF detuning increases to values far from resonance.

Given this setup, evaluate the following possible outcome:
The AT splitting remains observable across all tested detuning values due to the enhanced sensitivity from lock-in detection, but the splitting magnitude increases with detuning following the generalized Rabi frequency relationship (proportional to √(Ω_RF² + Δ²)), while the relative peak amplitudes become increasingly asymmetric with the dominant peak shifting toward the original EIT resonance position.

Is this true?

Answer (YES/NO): NO